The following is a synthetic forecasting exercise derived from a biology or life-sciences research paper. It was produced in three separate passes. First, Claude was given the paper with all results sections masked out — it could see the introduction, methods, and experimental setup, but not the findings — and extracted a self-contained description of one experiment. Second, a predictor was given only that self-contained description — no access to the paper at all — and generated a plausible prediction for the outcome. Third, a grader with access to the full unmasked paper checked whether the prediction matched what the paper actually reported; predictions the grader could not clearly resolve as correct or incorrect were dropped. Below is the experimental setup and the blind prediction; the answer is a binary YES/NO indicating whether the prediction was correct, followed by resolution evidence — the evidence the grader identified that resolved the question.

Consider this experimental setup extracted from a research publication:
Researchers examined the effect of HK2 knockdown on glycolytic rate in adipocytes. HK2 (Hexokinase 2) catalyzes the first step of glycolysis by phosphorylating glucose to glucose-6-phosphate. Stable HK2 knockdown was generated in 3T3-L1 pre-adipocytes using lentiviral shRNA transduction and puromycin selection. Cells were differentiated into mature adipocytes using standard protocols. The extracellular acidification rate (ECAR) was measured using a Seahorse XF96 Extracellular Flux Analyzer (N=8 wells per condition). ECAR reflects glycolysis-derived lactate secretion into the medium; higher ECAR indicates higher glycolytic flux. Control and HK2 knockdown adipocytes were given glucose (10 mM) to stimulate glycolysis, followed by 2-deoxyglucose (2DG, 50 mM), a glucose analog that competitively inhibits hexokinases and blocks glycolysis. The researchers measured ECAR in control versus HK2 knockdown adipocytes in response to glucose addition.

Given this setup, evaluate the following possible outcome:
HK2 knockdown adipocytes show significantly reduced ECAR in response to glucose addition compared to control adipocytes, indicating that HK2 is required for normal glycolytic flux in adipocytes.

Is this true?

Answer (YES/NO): YES